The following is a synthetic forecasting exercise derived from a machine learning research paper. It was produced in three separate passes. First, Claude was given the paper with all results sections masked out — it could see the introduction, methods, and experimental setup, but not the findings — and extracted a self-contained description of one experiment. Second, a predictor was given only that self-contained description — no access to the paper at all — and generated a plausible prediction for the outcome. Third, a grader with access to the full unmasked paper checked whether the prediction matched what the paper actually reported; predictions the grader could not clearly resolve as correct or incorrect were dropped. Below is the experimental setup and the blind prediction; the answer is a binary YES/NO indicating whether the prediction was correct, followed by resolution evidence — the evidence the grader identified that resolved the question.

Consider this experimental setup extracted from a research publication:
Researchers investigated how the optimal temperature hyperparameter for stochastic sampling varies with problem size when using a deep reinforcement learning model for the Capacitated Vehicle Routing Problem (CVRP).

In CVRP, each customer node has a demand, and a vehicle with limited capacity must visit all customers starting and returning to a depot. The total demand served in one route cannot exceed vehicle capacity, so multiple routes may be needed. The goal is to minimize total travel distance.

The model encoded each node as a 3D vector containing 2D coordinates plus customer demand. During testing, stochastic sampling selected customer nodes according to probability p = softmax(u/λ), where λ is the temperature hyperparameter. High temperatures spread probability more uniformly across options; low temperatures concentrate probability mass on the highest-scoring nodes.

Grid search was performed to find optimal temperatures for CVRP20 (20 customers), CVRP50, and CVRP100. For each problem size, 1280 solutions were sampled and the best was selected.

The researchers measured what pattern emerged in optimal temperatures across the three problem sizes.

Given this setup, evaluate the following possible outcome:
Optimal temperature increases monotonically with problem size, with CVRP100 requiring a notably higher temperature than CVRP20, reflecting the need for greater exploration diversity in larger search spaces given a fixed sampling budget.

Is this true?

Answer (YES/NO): NO